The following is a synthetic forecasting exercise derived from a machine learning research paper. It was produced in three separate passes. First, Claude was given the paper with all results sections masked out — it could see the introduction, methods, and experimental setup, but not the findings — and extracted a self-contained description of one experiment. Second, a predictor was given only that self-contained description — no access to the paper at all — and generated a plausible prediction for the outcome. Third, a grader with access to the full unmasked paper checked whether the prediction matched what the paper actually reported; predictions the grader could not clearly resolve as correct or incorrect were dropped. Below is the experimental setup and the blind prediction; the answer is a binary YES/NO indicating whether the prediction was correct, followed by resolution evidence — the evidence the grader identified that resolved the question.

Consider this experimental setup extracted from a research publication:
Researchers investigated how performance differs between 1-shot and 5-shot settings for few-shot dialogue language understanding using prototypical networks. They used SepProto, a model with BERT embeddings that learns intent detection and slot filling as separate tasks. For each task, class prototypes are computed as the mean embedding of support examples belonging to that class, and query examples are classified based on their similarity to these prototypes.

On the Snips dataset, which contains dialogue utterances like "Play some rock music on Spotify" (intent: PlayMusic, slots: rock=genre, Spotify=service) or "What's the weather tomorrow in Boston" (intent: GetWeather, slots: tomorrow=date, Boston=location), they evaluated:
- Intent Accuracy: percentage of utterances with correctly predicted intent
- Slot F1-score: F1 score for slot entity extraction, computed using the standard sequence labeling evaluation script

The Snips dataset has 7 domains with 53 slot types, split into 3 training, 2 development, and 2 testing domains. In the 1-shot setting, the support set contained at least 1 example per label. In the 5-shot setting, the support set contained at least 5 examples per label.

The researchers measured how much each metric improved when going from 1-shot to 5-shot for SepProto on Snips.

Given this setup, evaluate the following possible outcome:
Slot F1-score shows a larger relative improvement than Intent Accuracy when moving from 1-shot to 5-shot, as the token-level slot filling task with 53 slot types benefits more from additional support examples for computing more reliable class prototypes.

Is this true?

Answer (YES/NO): YES